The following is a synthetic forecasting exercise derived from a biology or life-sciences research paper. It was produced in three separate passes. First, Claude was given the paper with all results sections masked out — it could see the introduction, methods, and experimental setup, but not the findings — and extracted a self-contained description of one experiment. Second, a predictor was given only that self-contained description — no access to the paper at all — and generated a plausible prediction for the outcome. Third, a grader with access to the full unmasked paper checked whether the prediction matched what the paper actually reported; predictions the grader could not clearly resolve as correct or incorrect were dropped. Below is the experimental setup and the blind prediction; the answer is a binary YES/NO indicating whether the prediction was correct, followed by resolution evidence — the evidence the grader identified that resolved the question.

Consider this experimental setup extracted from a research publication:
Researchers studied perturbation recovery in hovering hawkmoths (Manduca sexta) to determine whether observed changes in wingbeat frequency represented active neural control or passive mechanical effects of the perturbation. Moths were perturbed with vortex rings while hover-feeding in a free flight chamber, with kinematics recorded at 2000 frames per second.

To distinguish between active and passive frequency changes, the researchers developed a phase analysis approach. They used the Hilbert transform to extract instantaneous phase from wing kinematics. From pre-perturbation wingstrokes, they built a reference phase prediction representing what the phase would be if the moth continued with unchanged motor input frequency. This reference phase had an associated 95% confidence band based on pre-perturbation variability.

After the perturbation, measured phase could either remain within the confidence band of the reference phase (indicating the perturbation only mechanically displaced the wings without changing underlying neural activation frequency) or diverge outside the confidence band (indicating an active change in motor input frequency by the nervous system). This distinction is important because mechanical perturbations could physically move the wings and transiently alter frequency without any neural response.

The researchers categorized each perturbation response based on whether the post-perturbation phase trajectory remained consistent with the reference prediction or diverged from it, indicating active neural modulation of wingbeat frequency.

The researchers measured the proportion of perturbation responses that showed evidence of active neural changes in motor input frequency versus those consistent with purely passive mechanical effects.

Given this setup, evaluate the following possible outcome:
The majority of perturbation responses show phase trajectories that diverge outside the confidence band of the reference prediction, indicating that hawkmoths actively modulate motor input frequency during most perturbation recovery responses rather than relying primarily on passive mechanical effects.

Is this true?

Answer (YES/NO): YES